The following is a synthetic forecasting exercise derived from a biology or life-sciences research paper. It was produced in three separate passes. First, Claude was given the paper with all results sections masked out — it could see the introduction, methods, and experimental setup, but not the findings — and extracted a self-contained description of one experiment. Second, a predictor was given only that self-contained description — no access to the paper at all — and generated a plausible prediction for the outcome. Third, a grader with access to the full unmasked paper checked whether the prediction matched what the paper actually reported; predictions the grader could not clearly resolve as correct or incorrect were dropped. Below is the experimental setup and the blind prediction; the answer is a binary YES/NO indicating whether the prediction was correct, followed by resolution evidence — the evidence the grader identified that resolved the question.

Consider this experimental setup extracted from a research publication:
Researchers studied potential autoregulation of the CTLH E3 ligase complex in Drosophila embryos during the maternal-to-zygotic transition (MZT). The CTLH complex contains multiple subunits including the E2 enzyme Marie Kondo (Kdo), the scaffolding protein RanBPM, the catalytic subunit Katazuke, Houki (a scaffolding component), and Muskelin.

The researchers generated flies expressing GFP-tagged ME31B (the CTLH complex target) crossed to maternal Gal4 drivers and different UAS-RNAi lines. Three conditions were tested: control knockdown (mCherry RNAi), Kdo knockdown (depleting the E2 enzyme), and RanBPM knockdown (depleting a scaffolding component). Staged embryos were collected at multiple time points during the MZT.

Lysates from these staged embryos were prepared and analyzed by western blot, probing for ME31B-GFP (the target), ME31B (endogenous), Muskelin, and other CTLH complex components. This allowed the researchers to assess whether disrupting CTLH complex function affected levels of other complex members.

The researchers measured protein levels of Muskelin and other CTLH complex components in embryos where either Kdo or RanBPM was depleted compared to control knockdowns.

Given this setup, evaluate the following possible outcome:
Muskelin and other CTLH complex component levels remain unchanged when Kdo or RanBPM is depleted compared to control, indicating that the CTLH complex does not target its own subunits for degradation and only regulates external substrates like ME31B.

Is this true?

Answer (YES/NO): NO